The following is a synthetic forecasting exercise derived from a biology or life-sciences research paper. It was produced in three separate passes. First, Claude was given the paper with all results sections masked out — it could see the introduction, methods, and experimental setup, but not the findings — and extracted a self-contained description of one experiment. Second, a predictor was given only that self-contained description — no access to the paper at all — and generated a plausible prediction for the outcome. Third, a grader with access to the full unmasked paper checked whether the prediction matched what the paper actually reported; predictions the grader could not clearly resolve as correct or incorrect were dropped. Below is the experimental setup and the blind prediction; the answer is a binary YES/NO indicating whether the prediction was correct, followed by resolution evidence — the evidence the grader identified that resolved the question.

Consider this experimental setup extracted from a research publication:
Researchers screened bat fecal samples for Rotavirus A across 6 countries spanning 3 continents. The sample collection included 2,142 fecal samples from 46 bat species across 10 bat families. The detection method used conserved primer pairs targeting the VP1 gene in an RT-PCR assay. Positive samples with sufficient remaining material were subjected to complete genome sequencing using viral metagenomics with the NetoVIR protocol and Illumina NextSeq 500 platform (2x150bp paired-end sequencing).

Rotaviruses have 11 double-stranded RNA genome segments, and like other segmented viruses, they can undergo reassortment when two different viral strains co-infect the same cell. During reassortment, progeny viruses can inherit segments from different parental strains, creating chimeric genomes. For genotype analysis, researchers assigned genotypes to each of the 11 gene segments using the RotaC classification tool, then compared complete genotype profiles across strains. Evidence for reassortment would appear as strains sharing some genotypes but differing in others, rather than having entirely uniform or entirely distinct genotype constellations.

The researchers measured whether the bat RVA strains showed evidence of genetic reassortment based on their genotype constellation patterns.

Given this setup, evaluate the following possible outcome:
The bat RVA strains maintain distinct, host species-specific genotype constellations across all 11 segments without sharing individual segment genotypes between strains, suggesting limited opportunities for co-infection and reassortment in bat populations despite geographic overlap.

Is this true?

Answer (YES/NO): NO